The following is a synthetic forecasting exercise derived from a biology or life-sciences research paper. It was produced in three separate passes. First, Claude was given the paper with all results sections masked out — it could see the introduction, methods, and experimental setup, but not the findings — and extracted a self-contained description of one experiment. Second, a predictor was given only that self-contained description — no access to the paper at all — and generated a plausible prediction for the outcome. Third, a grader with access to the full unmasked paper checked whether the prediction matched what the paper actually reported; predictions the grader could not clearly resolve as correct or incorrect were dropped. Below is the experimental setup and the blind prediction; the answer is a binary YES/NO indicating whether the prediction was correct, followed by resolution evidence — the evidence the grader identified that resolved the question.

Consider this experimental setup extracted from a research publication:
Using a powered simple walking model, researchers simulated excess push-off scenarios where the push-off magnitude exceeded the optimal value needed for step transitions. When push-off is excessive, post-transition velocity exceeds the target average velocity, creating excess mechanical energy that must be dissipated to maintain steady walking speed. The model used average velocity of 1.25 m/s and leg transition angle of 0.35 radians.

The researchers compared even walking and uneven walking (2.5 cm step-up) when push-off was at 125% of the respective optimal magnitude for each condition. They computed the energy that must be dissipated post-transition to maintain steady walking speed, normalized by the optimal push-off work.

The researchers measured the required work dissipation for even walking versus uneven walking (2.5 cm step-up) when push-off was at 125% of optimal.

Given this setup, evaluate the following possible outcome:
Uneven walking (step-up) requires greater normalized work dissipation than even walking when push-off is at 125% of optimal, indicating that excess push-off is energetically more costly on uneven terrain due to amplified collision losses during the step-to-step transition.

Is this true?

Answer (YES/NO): YES